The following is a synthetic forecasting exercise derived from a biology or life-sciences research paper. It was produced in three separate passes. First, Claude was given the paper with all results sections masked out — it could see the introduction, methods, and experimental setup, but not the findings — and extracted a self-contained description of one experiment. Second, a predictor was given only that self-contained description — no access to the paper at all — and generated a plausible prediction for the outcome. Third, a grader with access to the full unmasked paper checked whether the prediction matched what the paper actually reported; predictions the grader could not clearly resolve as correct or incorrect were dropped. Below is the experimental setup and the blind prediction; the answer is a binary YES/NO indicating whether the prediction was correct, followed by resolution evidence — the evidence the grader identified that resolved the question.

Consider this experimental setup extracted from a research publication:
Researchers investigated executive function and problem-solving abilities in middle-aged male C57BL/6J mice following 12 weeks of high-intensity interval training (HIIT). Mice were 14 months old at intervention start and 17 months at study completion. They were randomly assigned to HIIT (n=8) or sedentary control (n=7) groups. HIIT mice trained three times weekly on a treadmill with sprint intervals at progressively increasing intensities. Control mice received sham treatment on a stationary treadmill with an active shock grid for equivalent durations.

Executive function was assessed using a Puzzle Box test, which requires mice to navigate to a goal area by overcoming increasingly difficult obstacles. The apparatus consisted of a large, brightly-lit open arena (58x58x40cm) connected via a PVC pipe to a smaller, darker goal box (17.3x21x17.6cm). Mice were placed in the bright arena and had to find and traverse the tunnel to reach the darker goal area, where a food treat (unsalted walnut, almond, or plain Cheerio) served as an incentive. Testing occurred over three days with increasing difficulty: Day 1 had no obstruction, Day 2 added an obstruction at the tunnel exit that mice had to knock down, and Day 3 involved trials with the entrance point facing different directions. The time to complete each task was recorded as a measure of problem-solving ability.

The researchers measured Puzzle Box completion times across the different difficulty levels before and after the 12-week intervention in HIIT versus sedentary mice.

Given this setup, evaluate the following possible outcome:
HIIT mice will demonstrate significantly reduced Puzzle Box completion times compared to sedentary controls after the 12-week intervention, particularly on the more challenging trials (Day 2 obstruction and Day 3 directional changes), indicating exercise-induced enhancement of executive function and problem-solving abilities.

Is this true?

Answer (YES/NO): NO